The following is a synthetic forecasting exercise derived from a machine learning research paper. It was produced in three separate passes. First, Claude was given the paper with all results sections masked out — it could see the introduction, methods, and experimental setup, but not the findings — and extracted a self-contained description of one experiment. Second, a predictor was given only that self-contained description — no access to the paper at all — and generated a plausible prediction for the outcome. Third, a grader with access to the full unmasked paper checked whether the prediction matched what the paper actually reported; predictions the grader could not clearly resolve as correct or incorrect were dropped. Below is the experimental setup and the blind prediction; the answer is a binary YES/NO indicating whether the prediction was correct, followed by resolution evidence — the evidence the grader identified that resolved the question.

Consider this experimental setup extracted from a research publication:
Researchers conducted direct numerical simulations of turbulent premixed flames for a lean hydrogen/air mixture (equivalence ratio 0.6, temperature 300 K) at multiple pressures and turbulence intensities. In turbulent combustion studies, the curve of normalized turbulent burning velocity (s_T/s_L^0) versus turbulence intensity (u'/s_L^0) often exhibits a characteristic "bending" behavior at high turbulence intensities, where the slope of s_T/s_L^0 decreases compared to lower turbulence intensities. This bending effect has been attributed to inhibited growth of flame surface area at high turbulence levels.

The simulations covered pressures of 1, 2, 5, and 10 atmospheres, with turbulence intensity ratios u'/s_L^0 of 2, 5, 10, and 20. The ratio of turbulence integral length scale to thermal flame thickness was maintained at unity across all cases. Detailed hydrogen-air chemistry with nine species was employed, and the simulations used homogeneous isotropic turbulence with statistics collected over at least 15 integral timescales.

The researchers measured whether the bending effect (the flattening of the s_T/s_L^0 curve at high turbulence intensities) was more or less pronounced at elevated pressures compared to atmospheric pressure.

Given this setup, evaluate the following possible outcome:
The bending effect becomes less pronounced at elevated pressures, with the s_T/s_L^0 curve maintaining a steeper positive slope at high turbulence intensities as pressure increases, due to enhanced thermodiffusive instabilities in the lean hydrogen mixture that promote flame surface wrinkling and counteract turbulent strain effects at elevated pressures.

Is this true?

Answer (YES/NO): NO